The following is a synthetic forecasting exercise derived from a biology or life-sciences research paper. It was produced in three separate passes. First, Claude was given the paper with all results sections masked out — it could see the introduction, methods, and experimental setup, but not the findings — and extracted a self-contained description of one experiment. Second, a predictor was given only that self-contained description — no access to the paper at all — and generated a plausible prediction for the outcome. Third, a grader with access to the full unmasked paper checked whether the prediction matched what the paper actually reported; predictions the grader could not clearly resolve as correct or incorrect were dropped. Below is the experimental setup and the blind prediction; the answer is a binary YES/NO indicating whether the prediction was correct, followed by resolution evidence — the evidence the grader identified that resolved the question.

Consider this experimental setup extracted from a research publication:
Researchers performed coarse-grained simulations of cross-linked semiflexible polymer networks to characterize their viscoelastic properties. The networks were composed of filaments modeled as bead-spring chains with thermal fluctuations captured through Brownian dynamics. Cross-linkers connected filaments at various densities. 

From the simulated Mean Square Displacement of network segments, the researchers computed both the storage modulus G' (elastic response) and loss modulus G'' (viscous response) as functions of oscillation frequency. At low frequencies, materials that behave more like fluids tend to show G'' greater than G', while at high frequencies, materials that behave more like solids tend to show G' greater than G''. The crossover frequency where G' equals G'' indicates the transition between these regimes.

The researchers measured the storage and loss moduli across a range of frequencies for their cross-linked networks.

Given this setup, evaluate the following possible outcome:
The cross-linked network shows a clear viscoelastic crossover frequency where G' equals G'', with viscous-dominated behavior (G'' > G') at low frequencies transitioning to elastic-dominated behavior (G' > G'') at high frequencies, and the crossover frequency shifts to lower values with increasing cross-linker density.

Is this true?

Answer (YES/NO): NO